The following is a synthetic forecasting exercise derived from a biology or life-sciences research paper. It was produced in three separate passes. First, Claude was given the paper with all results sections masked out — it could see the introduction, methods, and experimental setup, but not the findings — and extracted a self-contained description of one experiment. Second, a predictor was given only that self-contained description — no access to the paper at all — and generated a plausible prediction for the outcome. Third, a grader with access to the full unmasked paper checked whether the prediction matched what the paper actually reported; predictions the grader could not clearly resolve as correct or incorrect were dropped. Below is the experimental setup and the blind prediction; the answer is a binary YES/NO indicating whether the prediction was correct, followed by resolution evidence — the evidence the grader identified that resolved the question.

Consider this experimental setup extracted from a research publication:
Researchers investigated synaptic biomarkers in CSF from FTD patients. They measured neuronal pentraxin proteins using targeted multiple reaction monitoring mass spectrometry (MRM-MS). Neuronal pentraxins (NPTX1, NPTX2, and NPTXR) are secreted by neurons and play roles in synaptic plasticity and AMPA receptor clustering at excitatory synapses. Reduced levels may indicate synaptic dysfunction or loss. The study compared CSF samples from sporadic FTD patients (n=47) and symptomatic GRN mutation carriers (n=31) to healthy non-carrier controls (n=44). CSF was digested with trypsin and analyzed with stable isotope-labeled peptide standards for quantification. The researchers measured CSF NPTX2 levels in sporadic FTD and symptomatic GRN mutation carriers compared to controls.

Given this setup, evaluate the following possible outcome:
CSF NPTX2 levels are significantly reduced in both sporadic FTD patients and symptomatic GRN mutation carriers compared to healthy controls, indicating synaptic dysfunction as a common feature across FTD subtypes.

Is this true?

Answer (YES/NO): YES